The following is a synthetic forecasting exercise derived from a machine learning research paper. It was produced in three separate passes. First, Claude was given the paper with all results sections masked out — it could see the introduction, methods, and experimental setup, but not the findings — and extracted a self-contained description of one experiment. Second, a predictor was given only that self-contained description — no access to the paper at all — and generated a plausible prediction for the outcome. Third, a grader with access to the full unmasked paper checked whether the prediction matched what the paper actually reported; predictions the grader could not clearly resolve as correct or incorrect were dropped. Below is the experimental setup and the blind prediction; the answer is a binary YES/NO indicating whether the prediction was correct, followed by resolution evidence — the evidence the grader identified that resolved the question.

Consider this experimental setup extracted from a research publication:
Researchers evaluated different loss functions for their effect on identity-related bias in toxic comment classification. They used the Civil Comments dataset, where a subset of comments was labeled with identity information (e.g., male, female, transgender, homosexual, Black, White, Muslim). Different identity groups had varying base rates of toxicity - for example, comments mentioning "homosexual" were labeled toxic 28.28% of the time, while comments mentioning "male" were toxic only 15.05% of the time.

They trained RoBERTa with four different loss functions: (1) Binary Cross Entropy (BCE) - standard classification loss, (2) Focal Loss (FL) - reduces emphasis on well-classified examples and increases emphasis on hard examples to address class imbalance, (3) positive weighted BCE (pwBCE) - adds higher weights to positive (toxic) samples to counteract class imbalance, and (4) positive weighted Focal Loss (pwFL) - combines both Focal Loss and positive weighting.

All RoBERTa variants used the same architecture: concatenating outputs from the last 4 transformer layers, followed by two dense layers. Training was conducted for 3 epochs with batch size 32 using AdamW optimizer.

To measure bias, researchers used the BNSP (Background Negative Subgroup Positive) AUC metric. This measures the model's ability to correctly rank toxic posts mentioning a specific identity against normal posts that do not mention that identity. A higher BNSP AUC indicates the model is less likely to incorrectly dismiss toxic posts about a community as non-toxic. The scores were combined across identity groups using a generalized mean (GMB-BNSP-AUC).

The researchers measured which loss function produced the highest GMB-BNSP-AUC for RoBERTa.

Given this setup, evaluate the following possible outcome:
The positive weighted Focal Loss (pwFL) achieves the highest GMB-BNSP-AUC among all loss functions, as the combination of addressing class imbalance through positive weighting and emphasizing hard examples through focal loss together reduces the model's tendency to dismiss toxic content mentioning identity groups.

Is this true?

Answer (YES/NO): NO